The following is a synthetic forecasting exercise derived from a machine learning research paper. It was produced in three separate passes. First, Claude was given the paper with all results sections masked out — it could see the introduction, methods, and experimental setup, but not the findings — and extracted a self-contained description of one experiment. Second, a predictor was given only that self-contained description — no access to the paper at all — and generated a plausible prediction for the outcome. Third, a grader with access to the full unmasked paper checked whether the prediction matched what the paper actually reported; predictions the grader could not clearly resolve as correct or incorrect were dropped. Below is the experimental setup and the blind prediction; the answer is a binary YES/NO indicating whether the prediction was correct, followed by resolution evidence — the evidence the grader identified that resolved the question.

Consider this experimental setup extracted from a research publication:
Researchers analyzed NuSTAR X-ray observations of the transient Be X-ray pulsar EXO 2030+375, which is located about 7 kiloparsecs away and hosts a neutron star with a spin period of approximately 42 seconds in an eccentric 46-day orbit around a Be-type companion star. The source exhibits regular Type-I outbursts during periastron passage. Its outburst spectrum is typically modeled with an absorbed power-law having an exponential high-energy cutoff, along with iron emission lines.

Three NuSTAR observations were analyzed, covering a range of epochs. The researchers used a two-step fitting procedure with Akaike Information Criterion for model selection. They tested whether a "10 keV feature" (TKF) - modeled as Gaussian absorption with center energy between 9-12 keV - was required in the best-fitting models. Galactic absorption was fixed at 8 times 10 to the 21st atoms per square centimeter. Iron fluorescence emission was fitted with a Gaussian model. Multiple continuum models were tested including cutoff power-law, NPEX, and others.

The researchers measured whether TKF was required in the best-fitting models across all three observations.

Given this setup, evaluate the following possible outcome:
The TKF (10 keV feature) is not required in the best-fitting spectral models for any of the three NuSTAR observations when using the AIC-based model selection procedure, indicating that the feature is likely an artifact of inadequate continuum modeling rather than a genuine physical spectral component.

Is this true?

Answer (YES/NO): NO